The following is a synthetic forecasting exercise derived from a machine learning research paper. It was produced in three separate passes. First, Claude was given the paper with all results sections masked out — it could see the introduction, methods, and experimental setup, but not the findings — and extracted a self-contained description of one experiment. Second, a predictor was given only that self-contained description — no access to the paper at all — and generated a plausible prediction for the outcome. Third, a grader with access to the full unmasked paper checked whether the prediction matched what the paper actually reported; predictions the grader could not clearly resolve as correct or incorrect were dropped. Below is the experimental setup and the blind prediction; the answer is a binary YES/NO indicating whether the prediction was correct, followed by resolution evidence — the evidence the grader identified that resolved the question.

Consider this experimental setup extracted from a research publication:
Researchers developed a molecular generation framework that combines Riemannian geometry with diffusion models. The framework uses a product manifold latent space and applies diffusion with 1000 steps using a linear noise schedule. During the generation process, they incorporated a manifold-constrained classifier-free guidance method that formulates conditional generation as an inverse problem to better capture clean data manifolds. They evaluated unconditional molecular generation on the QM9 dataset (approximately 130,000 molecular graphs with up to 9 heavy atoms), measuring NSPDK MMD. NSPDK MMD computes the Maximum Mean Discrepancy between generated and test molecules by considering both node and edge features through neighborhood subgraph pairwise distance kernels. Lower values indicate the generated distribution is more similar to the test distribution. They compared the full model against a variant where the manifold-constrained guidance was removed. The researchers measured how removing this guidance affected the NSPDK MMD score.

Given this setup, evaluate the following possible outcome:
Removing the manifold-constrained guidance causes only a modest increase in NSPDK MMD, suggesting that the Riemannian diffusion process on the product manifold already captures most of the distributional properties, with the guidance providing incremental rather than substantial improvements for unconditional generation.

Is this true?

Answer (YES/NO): NO